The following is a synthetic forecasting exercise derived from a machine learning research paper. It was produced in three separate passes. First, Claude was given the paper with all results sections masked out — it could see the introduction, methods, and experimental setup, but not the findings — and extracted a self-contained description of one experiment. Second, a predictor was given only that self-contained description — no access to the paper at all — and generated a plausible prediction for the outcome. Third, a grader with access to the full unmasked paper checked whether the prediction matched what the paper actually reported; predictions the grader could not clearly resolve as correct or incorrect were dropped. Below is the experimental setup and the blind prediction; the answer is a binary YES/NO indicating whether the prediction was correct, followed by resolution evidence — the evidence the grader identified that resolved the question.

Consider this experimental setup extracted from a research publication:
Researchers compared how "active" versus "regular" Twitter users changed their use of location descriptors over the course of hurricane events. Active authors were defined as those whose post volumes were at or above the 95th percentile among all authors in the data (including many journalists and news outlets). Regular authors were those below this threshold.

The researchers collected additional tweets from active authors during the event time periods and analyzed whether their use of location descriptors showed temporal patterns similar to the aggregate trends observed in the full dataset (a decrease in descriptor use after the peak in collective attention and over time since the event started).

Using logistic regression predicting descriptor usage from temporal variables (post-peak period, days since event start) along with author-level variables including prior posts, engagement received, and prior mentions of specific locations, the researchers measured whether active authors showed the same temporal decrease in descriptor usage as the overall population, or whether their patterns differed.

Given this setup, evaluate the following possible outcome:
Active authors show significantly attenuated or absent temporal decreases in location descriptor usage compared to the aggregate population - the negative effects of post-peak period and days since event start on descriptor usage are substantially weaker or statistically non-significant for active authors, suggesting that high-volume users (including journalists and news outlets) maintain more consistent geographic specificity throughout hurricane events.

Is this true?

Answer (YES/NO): YES